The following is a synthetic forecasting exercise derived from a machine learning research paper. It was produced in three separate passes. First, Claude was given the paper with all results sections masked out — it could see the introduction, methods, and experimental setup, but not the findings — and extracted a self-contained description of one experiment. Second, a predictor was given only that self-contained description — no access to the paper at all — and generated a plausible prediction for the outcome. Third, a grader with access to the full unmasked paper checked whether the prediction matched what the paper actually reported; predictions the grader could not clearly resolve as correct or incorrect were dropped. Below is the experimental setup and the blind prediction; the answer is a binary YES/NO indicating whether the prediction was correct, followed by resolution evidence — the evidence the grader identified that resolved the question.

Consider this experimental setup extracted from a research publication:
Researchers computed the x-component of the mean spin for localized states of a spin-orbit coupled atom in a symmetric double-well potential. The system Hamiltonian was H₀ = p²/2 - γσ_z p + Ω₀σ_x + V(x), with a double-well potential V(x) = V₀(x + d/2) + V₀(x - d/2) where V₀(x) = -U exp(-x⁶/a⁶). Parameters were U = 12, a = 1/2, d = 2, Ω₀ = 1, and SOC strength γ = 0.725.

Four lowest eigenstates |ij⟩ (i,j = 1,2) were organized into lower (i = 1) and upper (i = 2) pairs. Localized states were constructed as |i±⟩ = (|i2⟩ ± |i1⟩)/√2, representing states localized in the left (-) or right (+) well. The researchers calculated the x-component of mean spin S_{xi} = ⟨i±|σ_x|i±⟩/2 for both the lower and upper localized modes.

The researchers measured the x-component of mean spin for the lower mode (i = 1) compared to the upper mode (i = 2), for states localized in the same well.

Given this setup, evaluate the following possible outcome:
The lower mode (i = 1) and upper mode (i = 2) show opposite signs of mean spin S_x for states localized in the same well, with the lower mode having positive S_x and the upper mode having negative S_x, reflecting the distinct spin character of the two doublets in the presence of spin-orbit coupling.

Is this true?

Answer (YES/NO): NO